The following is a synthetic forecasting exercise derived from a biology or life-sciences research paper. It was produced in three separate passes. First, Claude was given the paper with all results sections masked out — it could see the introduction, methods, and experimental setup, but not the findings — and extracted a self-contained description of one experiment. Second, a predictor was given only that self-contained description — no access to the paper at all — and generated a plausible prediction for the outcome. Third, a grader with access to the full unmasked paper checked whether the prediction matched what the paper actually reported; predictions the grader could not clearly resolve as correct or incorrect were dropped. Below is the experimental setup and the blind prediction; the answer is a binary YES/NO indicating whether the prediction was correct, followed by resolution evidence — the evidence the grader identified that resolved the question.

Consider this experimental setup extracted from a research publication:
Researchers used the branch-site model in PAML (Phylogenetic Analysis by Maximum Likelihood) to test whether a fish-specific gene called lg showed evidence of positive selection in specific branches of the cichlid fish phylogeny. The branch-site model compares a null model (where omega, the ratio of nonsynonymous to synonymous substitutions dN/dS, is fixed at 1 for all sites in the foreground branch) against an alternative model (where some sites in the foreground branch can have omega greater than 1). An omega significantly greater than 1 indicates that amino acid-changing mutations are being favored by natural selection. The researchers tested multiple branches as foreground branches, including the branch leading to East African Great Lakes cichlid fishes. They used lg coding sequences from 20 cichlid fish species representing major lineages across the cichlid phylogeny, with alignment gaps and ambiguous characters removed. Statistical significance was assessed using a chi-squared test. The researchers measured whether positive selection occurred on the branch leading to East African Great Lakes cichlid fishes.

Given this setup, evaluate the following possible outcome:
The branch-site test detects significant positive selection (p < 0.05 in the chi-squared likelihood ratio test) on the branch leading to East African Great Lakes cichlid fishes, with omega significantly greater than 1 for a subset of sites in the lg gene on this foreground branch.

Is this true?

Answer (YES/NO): NO